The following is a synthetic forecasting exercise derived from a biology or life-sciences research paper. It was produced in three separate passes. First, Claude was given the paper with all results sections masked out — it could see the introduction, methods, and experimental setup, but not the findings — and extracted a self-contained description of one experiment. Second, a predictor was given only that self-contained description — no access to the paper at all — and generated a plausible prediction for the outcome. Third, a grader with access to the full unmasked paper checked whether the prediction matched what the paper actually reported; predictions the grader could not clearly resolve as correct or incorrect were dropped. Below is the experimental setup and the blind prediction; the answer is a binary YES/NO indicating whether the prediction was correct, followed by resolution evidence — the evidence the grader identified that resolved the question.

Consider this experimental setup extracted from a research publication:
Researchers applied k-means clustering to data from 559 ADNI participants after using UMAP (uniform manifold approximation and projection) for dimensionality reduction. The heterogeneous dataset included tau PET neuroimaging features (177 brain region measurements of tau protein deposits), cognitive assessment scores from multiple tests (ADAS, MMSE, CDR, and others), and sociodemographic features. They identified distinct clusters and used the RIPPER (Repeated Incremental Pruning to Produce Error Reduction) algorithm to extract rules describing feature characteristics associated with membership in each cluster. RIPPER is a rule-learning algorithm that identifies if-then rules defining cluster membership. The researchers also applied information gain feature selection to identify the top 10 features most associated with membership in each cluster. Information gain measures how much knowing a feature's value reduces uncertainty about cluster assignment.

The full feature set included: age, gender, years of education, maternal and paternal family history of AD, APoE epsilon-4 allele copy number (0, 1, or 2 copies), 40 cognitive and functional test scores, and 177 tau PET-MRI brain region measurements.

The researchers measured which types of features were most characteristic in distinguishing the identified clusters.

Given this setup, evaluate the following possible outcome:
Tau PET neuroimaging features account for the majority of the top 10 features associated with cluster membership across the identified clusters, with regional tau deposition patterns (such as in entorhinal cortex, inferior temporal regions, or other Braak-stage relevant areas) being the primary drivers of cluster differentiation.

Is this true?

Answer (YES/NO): NO